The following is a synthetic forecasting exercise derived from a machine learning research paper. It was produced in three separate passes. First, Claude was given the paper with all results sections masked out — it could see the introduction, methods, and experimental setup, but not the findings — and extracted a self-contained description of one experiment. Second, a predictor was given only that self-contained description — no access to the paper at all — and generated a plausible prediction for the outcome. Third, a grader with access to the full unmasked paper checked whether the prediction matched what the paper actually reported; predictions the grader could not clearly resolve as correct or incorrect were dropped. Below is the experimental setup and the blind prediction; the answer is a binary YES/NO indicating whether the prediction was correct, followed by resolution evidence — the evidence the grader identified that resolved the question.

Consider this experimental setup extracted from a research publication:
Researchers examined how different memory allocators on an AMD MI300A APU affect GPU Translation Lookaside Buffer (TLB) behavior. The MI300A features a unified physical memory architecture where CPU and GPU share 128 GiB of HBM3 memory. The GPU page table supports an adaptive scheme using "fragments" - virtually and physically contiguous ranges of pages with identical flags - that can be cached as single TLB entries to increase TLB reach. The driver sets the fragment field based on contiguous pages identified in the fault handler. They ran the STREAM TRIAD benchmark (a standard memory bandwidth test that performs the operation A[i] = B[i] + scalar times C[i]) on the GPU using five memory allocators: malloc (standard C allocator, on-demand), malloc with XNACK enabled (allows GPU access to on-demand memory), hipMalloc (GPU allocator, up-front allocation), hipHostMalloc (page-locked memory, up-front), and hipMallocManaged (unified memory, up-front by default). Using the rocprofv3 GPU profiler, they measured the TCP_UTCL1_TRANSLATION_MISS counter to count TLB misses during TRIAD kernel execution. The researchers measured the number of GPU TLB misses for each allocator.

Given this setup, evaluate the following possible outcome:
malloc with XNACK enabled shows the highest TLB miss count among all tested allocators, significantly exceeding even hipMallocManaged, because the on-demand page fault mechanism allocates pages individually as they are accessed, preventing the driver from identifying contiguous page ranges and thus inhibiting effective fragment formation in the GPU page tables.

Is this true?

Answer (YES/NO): NO